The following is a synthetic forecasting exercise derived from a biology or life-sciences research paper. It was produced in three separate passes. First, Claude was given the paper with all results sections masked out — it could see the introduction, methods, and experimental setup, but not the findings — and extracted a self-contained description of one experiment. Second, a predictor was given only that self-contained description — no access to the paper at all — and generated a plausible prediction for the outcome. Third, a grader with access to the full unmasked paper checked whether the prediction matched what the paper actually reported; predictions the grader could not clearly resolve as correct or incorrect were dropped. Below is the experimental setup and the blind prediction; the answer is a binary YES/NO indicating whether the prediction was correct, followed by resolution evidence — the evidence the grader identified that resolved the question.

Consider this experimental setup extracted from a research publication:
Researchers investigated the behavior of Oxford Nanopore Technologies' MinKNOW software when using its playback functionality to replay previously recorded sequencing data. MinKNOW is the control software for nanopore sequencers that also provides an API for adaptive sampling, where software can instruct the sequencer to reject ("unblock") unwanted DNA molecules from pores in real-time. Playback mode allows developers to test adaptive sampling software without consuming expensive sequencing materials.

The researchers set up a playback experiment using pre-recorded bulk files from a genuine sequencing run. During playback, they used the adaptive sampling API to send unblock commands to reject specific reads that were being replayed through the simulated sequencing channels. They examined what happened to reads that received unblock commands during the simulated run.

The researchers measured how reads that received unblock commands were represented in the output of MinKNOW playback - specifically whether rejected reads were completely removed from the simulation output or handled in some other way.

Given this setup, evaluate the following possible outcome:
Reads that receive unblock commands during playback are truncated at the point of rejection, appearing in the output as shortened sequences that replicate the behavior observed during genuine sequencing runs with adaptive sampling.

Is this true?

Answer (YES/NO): NO